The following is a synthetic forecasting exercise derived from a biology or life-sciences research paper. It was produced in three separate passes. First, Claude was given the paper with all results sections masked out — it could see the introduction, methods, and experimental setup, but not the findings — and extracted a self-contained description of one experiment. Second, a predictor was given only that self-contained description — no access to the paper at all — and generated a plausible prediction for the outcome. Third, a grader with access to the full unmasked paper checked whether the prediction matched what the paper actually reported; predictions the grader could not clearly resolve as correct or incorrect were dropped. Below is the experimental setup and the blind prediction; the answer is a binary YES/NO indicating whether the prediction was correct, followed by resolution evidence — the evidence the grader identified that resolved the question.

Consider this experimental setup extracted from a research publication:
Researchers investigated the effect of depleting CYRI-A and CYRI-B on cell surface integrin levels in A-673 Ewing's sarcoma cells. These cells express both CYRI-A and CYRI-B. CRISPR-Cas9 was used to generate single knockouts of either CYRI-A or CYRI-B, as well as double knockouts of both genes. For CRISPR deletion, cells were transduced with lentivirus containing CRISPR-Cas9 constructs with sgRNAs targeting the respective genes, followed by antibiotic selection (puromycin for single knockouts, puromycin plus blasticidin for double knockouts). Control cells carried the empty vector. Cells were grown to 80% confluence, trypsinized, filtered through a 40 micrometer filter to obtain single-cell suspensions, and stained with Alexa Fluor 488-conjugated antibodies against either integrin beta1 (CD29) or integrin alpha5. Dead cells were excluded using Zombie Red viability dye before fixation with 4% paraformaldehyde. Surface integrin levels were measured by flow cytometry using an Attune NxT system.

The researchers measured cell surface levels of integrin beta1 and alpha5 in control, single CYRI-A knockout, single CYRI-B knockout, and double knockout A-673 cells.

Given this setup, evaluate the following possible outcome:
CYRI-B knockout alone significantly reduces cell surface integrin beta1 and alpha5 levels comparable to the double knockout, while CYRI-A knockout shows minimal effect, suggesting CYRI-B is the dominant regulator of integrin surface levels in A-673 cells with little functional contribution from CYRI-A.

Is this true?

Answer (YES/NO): NO